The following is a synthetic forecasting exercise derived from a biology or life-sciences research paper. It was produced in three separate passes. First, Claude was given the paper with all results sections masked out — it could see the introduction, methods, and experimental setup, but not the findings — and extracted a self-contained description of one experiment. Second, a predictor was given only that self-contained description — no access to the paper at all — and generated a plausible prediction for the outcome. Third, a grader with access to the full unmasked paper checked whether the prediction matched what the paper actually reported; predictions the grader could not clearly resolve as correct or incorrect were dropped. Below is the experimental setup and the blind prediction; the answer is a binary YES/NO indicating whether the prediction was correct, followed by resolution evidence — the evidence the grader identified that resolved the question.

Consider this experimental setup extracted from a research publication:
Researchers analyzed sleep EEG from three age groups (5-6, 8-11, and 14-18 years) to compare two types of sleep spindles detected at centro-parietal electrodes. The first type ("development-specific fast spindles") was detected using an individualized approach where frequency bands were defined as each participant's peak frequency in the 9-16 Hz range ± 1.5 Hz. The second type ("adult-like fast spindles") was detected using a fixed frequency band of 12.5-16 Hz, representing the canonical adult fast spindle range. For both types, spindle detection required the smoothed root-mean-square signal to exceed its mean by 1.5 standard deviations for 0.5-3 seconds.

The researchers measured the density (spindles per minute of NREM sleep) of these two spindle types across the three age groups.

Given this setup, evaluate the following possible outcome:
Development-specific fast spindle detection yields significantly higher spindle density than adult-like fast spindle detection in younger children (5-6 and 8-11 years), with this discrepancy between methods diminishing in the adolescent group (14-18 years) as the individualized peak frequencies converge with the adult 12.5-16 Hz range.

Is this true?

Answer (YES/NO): YES